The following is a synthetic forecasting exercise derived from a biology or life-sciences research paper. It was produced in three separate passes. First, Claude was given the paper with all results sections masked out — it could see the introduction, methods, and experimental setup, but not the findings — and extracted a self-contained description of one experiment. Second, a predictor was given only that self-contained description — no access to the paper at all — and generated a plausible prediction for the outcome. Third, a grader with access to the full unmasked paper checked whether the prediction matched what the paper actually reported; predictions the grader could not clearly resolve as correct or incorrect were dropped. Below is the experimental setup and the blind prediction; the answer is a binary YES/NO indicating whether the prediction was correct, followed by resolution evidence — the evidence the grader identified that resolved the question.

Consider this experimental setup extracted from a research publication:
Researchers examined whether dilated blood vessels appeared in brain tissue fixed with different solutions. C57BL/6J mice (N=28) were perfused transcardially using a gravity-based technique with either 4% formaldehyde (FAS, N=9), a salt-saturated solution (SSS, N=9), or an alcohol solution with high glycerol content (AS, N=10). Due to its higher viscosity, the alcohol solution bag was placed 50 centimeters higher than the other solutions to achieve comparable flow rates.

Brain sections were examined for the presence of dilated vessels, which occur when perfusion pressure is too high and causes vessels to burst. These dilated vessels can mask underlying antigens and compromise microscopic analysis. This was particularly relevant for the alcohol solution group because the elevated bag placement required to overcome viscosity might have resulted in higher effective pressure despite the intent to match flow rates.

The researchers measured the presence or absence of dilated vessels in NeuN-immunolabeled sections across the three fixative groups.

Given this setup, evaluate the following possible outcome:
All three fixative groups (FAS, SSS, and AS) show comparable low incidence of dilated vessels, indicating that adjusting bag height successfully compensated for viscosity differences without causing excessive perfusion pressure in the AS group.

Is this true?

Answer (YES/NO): NO